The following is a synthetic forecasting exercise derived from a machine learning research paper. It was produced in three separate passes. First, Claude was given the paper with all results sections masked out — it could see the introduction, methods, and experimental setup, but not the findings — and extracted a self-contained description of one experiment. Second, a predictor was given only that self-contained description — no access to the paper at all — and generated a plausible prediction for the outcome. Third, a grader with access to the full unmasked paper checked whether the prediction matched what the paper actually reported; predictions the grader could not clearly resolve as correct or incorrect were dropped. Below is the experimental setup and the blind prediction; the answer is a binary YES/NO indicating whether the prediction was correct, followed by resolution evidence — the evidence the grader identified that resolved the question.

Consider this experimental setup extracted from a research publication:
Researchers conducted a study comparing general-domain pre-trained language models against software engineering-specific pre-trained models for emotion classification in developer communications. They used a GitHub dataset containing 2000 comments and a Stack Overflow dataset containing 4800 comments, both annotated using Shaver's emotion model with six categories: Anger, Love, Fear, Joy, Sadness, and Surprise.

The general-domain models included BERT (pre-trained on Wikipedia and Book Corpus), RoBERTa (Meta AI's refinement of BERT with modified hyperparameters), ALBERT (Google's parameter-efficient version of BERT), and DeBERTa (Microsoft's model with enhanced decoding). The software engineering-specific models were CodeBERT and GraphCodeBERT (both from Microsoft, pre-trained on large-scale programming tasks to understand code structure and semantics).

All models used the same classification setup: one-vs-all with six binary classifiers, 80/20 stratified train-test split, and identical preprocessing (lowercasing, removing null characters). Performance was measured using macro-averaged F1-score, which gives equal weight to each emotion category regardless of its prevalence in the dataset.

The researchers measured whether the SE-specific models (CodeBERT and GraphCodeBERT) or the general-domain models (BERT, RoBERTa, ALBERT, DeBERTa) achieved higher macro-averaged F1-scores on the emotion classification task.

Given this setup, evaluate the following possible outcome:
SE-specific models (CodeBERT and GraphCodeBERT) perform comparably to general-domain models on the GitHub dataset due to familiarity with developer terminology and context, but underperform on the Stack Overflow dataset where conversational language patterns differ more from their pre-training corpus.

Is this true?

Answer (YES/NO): NO